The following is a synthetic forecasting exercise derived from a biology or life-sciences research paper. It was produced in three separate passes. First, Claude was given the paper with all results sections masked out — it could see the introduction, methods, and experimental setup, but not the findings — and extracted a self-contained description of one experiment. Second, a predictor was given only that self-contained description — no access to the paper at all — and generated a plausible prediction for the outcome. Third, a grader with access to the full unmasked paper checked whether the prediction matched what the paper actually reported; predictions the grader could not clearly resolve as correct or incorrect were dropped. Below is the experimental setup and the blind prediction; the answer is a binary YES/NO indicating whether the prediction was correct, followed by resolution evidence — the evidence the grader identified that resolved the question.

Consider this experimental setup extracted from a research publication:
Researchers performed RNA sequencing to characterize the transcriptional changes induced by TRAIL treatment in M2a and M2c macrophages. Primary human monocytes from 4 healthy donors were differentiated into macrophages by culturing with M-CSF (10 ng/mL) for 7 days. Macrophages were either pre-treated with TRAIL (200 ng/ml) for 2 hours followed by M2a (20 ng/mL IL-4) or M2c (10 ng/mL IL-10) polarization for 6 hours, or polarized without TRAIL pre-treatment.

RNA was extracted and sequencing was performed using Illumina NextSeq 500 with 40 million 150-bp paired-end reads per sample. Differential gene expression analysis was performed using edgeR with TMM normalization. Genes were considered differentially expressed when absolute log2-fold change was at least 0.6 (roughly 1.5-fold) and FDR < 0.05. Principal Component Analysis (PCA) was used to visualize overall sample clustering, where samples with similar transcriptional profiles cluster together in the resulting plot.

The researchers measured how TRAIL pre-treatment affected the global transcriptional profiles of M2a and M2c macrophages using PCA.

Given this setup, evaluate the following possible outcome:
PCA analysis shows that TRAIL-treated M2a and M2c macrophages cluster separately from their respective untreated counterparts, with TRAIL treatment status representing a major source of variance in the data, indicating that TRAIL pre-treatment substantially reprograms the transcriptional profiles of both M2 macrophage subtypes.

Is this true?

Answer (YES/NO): NO